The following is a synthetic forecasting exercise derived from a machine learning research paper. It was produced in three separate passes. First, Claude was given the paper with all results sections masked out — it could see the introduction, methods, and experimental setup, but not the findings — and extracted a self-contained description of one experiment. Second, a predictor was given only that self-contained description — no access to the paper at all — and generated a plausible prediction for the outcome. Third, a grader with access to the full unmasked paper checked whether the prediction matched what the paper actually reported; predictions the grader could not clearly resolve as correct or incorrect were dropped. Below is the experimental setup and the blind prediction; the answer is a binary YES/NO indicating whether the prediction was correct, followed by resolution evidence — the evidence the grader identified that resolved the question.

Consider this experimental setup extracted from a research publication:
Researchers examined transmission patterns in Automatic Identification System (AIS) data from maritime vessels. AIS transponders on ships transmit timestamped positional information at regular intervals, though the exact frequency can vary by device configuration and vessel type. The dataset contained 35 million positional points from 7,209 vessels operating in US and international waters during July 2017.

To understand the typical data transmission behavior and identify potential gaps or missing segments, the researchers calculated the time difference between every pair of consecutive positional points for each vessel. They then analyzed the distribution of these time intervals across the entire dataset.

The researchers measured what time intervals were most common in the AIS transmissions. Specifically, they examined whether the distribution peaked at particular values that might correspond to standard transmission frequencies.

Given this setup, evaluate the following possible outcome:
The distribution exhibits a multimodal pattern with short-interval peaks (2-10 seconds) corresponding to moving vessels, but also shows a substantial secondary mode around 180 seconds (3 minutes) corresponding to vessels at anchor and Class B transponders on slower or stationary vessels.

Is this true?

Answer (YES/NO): NO